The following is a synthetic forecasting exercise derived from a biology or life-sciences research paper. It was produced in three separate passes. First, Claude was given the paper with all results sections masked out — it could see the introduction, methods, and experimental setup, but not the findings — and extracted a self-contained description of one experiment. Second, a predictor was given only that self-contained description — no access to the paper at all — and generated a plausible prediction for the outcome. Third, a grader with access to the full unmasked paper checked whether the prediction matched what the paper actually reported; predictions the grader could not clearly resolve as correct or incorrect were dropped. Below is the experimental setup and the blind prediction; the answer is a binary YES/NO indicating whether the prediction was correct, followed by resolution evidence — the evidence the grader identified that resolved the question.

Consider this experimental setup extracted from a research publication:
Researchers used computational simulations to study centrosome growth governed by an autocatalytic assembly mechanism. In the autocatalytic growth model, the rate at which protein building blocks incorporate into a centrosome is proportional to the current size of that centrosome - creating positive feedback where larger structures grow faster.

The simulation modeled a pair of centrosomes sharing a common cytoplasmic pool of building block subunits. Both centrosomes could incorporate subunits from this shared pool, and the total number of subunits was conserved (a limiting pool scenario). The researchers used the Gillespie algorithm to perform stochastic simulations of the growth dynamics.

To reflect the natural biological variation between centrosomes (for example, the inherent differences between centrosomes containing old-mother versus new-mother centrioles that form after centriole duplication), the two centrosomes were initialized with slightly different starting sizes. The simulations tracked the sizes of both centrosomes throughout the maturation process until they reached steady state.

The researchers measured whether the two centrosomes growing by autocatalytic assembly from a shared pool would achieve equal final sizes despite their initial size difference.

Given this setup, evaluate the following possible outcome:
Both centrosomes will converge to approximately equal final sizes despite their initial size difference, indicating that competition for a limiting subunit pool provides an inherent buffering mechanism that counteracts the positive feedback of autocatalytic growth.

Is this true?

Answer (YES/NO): NO